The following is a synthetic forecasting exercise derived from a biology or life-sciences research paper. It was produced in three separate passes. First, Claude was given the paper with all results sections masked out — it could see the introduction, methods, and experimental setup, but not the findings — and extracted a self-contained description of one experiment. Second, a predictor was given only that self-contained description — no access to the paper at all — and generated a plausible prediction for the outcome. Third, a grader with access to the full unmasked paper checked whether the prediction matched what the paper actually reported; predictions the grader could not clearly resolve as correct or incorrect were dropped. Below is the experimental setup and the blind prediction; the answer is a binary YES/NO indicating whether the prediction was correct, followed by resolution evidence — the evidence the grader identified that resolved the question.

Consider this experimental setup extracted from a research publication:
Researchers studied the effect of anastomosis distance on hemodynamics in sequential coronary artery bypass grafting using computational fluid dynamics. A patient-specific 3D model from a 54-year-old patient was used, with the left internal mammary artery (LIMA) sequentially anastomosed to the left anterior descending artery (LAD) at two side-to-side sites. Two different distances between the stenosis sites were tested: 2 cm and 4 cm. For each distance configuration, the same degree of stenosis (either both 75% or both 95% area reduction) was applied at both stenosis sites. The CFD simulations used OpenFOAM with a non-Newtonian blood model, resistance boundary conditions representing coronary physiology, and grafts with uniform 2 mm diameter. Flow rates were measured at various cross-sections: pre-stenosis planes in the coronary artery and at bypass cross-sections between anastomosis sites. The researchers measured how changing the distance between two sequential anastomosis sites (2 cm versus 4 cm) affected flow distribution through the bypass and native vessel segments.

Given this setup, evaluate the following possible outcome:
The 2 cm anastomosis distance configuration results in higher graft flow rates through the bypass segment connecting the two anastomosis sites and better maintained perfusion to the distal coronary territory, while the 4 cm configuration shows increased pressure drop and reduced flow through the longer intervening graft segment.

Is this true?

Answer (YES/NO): NO